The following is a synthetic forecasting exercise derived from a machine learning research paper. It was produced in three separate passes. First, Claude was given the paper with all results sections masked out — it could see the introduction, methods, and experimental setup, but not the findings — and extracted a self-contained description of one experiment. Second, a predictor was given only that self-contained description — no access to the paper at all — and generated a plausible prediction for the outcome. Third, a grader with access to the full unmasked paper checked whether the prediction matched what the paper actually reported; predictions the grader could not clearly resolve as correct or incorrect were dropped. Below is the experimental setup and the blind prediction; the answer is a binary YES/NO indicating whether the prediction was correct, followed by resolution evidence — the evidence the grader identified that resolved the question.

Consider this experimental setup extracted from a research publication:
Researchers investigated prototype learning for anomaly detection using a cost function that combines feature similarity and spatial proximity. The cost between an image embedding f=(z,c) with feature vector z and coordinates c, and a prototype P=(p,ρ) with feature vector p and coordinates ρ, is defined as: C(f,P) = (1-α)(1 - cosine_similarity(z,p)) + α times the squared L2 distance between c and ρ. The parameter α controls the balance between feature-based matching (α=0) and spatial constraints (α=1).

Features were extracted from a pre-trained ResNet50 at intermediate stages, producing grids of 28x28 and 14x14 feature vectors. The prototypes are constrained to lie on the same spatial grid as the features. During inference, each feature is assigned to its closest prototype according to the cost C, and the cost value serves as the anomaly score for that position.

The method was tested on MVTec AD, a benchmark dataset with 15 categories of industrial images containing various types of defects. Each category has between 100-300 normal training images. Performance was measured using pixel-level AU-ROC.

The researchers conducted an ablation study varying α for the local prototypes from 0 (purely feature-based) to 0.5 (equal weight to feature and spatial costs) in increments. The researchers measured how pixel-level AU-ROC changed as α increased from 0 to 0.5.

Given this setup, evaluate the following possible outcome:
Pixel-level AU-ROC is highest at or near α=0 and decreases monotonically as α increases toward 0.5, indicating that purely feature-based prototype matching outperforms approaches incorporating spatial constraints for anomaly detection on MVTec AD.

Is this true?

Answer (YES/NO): NO